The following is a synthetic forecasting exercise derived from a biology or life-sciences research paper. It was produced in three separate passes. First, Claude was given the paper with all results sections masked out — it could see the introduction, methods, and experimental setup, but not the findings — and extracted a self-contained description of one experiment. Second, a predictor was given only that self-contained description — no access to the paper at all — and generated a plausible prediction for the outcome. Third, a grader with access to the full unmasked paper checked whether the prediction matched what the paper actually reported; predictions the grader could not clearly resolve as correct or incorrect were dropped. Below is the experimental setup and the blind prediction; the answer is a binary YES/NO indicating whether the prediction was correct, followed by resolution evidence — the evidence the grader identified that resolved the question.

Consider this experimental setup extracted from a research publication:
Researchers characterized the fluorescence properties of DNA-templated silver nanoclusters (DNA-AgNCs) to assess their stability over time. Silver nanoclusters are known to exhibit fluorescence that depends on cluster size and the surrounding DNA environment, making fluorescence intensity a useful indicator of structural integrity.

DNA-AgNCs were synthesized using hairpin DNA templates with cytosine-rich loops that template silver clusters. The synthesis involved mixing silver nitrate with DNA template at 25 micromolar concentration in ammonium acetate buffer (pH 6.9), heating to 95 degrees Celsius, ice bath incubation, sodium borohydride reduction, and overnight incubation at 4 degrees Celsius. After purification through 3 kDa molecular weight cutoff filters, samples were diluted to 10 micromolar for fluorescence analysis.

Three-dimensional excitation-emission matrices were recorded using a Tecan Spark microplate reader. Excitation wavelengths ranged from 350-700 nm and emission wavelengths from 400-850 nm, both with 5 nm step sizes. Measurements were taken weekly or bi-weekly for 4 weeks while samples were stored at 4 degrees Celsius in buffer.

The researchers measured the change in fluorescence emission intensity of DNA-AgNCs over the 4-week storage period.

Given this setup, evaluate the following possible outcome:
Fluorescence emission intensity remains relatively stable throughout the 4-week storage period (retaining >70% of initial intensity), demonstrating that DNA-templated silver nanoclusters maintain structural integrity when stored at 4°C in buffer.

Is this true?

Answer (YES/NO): NO